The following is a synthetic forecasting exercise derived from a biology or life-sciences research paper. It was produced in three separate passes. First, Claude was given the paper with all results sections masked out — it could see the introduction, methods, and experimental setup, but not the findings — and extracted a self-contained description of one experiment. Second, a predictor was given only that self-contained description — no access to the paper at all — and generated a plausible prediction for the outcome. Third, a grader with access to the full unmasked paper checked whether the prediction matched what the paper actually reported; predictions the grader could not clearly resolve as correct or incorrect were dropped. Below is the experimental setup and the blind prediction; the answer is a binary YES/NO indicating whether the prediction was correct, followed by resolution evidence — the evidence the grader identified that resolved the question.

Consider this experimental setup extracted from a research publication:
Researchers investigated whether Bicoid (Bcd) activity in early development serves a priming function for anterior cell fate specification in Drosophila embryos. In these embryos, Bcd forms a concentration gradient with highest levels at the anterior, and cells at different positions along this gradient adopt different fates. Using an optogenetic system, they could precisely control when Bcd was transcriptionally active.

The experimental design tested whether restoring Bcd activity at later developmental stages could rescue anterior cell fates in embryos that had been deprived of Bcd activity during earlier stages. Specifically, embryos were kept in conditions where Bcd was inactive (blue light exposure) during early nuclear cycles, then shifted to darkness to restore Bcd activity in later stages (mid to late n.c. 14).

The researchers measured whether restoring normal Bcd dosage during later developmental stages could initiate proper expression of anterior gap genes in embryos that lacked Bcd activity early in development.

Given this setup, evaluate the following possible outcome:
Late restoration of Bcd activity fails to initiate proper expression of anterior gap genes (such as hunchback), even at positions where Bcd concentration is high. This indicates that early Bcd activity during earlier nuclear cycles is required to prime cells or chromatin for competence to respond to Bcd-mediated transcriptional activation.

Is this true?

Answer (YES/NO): YES